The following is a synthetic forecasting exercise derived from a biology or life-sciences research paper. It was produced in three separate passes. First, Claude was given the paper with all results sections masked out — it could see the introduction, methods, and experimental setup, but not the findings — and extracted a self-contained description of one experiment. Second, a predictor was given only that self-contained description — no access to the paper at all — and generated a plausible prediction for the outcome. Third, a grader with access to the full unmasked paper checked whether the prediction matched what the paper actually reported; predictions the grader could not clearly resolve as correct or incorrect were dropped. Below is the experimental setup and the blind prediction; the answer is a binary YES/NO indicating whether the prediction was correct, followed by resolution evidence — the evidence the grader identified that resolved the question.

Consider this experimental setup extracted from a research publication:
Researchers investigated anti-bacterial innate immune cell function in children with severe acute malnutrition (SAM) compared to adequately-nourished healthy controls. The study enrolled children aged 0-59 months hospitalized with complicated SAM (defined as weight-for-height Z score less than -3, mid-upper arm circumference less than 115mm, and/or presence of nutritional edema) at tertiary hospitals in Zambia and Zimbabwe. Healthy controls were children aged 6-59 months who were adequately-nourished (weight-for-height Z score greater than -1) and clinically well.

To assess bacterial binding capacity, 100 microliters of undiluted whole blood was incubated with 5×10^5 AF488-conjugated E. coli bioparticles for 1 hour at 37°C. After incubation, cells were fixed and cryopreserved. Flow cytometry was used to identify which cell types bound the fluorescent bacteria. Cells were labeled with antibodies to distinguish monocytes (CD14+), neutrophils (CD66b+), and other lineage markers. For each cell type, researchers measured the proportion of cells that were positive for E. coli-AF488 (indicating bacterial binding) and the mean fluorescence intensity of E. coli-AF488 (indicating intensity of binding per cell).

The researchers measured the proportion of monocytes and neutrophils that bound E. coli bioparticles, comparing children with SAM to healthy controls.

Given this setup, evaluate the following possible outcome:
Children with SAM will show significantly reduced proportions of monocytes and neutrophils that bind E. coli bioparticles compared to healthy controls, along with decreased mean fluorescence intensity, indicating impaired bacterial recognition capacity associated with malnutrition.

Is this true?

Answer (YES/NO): NO